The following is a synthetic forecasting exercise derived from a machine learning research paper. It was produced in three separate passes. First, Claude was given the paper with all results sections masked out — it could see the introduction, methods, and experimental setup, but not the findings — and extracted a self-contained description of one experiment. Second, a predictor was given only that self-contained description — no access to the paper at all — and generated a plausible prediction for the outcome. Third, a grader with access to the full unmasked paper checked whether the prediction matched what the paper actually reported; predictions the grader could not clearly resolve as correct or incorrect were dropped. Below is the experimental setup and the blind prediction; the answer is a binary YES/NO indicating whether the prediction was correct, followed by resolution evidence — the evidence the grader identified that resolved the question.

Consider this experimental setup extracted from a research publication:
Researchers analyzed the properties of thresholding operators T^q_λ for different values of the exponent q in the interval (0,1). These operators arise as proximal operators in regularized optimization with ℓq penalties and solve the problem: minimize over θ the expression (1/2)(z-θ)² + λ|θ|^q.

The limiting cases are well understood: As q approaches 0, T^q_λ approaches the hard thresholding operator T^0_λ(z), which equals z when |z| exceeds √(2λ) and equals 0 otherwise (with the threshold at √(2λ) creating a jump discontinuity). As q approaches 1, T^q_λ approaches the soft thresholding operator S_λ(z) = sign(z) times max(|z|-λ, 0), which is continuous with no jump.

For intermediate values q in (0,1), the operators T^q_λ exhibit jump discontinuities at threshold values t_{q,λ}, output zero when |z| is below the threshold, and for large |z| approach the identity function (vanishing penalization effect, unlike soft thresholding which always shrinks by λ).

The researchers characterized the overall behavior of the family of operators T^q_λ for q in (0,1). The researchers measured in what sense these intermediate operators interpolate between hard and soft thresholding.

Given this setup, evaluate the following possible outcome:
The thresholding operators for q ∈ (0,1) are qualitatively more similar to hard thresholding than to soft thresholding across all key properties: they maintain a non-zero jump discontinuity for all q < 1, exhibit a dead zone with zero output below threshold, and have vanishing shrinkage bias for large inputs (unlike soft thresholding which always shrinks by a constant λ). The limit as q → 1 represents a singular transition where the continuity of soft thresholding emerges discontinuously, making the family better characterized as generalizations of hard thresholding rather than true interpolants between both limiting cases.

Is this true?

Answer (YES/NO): NO